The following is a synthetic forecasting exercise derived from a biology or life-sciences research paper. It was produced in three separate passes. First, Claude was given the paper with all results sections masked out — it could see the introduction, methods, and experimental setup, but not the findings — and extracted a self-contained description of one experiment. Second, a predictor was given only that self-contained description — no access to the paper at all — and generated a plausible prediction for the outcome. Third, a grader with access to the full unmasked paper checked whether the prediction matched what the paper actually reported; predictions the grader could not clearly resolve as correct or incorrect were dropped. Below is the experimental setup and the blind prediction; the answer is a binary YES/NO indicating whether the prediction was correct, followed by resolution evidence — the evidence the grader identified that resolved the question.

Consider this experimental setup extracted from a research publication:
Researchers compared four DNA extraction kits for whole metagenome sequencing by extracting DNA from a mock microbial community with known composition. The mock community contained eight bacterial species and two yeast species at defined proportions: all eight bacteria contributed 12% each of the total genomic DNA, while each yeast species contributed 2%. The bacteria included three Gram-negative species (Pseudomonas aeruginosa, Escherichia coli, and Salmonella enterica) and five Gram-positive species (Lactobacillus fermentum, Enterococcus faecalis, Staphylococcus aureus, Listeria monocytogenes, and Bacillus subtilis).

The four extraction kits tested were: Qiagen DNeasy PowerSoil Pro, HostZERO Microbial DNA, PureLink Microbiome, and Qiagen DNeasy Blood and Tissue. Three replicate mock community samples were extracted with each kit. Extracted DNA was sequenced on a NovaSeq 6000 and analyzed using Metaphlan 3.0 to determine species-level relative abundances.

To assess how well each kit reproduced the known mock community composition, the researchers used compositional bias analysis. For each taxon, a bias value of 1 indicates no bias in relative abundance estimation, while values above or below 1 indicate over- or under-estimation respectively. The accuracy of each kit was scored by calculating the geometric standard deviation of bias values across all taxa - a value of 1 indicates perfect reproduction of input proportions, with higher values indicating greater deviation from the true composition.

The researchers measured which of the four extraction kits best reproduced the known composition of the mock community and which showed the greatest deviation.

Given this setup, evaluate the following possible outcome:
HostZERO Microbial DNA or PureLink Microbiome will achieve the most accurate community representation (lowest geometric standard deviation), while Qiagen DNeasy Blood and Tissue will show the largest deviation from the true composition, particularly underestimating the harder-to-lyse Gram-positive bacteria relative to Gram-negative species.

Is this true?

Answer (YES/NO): NO